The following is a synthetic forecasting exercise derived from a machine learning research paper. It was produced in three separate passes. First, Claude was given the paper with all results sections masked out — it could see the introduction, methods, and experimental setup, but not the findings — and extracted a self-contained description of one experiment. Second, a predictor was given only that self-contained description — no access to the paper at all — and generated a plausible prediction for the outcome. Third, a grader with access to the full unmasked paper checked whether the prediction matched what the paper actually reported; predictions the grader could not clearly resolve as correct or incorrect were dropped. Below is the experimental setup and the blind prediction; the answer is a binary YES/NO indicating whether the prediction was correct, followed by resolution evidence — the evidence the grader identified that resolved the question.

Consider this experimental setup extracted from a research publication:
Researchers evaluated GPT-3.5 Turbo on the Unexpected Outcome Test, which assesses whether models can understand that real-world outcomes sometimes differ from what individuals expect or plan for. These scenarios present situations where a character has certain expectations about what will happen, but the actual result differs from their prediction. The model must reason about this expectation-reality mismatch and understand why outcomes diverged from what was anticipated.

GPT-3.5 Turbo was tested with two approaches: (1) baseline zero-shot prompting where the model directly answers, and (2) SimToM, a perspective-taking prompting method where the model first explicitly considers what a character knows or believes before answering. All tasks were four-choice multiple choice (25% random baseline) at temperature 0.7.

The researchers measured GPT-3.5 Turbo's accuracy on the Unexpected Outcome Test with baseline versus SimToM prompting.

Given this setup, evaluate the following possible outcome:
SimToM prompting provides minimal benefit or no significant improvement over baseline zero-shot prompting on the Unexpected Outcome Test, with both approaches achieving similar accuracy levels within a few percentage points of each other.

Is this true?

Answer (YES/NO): NO